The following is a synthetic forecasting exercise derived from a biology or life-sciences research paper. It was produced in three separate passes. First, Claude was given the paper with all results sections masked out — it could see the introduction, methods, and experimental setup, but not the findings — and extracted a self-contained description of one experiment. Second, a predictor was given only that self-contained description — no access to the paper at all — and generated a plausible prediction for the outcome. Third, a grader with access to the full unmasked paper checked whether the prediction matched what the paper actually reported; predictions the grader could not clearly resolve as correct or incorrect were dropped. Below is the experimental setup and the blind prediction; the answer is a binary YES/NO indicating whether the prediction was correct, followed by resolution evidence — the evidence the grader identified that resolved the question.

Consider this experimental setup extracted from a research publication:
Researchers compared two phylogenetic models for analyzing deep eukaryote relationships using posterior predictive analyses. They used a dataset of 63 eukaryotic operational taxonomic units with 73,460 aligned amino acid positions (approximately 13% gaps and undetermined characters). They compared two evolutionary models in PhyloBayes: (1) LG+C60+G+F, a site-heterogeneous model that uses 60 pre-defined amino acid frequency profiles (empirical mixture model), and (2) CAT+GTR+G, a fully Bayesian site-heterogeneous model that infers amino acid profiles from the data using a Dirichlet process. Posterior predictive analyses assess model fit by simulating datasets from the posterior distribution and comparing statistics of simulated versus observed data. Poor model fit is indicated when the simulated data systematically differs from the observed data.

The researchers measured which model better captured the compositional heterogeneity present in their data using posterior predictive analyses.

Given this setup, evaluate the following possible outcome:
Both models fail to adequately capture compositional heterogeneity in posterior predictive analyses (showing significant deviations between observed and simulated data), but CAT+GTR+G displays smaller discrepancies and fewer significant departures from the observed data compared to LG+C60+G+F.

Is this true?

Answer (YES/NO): YES